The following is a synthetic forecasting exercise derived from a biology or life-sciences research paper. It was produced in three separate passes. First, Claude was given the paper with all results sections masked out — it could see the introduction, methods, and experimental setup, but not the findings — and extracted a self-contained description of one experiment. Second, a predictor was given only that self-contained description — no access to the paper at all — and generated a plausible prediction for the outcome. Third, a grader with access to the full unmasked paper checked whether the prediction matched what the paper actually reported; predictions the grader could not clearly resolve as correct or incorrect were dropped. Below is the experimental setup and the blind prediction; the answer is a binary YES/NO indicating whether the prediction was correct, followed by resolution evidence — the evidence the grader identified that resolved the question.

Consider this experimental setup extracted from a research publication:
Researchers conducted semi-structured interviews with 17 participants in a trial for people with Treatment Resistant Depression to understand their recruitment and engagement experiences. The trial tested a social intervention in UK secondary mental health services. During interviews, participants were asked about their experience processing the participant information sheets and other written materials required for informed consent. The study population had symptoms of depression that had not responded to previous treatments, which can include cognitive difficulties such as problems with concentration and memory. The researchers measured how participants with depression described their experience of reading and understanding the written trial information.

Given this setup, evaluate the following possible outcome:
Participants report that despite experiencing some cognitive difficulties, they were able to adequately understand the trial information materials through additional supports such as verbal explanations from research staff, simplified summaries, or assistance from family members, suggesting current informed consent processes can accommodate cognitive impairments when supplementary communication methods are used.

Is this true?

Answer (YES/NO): YES